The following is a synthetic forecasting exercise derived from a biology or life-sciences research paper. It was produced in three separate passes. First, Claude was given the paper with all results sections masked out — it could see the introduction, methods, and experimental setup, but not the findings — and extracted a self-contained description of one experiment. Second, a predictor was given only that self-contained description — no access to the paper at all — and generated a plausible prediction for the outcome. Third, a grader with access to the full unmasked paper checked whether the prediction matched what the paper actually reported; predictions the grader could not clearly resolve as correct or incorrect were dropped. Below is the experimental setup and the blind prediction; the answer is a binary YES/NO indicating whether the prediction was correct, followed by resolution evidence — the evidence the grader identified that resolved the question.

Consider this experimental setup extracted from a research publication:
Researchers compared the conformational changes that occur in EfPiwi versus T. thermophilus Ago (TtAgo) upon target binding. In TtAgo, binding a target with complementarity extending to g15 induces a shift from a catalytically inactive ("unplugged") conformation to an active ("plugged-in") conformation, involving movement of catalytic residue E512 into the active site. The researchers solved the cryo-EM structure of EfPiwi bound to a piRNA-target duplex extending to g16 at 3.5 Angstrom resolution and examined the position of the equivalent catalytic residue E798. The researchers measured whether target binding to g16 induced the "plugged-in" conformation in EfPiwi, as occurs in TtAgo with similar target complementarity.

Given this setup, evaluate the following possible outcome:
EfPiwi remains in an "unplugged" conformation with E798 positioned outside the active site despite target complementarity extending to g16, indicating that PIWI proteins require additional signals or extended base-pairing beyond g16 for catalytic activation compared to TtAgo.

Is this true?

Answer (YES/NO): YES